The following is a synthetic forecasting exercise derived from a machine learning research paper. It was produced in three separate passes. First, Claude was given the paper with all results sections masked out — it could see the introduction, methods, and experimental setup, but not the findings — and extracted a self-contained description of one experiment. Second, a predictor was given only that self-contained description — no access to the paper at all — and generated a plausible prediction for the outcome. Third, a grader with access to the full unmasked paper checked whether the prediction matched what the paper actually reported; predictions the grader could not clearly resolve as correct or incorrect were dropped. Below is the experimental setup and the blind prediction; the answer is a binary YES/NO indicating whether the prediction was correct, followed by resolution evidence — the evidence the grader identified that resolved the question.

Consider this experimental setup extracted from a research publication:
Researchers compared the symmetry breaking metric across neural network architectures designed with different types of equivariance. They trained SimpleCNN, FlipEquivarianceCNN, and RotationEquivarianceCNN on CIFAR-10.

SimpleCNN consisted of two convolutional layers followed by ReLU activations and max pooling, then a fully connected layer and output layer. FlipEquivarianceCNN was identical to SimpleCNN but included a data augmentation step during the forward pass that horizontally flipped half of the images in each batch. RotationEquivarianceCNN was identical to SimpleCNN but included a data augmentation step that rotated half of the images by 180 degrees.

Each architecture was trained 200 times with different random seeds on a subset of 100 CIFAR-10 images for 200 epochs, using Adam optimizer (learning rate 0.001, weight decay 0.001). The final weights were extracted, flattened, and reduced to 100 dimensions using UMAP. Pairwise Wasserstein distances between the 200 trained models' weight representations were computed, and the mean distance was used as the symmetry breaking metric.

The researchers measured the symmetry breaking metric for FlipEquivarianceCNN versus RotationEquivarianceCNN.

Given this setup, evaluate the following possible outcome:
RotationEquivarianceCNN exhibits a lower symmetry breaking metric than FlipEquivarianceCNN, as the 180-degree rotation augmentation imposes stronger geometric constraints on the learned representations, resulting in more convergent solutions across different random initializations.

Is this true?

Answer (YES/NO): YES